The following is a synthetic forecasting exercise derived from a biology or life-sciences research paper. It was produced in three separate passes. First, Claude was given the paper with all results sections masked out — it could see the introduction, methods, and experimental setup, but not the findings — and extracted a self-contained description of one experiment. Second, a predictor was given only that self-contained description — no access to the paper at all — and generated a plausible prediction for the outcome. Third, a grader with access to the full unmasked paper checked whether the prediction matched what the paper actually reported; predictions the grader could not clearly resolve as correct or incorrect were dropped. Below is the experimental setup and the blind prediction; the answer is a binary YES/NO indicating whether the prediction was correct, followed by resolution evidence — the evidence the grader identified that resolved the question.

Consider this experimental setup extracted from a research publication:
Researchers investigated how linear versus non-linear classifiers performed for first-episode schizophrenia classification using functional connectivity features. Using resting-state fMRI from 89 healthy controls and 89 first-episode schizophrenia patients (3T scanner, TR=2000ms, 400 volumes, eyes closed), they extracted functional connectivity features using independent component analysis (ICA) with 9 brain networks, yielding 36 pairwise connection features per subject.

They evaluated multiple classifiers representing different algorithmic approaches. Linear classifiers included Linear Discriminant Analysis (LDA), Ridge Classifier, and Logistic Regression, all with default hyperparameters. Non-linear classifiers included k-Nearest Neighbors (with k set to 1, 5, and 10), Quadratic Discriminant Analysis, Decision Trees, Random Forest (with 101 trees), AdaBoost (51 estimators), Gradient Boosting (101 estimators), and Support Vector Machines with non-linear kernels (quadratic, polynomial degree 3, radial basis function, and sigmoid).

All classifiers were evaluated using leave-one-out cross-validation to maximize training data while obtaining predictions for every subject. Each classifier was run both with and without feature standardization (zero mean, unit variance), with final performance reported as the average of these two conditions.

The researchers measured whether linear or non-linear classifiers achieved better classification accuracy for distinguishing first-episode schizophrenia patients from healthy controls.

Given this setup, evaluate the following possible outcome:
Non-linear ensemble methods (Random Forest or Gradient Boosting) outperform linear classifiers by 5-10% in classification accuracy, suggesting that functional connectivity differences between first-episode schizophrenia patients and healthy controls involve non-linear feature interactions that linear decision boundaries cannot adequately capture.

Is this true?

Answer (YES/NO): NO